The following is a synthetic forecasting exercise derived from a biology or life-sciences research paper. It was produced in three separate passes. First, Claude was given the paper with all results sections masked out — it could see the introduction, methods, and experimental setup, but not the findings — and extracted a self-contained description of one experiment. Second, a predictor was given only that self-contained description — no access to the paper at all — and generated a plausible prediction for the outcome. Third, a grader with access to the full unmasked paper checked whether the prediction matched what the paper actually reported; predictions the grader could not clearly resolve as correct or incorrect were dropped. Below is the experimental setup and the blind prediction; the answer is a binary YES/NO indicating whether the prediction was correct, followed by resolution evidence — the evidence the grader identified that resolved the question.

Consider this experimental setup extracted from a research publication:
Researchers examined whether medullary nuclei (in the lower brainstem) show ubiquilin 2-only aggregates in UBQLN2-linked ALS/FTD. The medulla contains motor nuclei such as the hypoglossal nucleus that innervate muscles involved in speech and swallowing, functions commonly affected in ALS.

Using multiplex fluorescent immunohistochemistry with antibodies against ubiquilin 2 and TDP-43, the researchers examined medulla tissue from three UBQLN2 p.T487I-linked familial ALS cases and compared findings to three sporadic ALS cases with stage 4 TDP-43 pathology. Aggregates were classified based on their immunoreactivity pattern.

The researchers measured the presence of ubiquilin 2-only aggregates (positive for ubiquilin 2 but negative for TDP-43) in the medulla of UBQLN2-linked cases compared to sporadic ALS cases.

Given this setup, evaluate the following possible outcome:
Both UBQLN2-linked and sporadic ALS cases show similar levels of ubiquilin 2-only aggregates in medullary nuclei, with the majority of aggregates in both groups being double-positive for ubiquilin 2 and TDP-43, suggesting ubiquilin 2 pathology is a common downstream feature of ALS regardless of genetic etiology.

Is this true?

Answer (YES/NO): NO